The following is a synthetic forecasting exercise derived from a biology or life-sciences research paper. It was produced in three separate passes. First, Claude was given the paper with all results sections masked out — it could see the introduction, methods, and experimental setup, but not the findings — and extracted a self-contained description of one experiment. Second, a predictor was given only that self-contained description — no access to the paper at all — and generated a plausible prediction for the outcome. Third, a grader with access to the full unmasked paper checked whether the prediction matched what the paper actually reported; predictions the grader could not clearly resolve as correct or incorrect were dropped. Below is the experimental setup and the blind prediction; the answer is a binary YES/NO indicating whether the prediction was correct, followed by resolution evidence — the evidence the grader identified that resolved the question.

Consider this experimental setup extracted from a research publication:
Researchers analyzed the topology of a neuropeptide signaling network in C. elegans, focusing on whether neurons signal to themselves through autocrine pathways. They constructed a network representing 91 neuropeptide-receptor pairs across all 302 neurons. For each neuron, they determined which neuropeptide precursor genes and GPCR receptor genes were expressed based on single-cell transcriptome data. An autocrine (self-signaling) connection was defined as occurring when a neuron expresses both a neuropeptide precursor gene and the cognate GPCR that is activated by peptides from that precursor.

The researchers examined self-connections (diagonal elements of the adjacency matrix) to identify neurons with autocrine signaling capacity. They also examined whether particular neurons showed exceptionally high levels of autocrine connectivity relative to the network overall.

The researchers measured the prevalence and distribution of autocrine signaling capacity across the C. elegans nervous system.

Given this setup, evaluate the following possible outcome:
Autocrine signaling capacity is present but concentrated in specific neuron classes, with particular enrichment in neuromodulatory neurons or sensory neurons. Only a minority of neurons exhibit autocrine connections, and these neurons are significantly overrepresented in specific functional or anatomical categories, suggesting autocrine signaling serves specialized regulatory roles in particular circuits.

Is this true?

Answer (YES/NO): NO